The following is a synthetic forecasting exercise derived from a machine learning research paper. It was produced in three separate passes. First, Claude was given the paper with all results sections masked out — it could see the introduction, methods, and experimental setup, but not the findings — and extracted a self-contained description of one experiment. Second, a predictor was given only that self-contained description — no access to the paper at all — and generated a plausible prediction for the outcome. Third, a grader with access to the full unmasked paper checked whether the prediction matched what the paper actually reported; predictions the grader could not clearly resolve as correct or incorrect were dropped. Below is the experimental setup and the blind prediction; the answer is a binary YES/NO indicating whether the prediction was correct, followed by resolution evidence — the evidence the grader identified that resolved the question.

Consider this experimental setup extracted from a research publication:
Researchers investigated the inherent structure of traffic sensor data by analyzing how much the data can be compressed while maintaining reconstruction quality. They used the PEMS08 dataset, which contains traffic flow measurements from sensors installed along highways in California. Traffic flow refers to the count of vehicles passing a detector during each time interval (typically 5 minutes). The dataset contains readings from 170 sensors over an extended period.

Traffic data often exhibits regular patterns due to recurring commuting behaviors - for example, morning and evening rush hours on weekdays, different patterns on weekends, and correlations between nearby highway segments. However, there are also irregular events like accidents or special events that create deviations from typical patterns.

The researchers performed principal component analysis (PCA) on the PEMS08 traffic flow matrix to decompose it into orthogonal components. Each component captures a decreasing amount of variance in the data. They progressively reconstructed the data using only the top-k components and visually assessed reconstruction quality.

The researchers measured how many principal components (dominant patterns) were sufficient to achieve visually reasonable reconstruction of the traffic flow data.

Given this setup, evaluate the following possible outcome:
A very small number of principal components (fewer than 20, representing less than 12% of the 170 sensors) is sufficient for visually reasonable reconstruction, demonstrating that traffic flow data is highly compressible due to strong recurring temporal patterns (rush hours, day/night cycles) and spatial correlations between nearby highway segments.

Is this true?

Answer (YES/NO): YES